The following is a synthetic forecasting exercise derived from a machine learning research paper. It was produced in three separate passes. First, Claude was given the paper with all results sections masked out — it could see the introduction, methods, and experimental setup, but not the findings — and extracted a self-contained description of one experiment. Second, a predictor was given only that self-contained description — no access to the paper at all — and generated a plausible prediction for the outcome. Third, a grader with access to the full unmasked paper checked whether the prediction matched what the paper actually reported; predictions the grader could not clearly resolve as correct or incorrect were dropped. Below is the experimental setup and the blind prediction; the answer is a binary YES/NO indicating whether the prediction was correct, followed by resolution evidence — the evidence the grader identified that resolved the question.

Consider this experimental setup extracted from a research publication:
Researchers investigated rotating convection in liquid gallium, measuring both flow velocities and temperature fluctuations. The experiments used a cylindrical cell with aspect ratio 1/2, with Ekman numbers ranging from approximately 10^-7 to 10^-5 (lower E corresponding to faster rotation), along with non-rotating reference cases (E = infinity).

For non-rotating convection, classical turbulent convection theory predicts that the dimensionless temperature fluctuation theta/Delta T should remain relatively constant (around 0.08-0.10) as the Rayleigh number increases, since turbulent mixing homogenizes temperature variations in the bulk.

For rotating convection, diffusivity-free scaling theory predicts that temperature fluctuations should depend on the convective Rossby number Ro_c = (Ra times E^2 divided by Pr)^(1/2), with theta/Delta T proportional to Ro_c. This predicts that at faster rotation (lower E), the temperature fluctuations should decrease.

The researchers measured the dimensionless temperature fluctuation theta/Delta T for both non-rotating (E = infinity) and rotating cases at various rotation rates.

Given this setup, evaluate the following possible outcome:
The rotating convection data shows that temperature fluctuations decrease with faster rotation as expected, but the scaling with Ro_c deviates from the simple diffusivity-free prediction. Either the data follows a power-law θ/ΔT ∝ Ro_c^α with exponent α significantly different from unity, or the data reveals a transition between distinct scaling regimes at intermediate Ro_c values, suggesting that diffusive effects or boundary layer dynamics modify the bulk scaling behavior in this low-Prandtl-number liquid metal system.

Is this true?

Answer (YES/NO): NO